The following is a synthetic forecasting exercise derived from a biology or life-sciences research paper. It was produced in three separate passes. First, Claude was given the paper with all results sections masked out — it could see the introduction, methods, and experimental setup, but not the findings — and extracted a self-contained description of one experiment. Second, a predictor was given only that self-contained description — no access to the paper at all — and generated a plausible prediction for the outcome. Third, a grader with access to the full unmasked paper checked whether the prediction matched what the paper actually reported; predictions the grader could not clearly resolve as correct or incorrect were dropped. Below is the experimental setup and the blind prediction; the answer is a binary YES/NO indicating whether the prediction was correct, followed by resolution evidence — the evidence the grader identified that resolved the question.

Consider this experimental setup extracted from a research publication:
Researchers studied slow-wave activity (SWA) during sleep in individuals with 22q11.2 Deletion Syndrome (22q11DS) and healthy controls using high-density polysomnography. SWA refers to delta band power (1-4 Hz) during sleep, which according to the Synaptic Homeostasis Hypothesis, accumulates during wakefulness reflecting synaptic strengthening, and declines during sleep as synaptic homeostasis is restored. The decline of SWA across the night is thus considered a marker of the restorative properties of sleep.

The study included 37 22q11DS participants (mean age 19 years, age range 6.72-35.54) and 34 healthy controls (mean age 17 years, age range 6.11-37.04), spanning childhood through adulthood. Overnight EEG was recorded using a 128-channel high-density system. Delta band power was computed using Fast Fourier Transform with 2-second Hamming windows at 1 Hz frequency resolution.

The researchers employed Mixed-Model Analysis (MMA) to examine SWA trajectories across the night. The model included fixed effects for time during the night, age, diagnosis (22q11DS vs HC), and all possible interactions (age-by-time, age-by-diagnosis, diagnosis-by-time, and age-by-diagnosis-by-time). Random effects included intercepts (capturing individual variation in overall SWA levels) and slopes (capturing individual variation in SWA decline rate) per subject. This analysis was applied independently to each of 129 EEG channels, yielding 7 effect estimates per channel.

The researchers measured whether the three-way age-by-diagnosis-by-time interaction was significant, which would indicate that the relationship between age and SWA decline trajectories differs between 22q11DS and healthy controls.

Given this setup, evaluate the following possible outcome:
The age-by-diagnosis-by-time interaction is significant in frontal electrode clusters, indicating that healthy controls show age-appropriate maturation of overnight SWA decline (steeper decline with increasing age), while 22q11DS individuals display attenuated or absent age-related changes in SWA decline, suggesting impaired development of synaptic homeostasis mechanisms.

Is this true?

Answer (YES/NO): NO